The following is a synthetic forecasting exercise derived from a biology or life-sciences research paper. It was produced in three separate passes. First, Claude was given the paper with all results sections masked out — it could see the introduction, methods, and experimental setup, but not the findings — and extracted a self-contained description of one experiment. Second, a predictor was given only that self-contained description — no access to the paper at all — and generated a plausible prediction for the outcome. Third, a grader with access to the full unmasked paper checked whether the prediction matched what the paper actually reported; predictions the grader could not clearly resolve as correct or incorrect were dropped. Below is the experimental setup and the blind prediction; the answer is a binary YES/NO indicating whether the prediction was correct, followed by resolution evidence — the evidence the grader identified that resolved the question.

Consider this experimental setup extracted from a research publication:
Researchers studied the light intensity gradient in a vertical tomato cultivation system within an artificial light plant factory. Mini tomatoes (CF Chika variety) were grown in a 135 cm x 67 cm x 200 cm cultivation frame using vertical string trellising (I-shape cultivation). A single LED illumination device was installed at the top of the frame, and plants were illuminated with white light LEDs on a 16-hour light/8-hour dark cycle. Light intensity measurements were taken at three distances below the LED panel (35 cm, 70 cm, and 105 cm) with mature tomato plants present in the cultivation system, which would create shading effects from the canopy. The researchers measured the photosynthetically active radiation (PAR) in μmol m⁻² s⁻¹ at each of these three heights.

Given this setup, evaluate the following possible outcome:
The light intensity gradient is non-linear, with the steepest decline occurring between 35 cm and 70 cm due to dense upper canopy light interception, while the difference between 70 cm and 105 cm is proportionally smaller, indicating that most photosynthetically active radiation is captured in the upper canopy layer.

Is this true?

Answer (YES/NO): YES